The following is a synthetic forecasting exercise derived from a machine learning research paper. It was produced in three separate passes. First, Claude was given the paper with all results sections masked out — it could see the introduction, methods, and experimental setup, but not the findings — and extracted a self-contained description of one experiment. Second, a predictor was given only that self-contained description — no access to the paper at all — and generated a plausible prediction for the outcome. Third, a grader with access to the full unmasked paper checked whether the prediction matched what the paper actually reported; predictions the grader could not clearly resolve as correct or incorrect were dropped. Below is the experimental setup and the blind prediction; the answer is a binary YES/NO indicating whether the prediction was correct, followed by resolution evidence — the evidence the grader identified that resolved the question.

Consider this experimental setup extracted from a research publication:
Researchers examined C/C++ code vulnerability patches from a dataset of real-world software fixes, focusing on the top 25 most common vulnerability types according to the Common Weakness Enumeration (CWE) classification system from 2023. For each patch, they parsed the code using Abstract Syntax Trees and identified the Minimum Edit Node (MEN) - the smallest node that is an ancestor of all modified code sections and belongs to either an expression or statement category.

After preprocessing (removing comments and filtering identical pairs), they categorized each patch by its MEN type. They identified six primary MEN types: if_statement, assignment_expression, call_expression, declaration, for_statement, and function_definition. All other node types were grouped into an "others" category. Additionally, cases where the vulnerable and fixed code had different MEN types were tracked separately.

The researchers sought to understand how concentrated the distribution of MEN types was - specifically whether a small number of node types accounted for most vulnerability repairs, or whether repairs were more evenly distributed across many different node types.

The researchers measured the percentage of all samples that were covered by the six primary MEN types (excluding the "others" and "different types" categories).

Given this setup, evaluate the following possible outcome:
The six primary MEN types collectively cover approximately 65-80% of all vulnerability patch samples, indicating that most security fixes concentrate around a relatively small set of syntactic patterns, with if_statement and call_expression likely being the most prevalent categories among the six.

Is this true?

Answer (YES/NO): NO